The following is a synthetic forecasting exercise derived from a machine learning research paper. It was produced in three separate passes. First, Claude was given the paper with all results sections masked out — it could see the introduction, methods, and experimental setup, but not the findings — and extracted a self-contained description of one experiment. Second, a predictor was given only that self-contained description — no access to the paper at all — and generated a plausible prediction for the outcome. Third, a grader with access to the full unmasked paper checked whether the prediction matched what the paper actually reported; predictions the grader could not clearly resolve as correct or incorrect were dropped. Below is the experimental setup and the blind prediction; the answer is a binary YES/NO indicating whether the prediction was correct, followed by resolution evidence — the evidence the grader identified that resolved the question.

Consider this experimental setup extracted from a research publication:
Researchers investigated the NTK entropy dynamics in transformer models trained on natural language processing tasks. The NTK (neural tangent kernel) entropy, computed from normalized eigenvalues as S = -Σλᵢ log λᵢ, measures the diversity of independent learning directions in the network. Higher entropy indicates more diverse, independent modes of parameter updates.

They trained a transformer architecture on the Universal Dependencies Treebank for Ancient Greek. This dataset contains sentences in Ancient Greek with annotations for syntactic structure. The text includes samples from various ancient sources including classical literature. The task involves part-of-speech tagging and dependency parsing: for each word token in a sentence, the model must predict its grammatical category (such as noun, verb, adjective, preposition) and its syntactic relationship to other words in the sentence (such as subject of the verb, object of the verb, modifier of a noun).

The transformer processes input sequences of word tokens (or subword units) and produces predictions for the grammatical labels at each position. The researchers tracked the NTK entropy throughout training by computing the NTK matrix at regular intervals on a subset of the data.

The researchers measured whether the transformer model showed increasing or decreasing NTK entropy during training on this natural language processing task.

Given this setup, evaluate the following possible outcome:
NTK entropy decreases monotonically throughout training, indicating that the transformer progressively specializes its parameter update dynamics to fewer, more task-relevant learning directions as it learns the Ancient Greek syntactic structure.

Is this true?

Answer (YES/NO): NO